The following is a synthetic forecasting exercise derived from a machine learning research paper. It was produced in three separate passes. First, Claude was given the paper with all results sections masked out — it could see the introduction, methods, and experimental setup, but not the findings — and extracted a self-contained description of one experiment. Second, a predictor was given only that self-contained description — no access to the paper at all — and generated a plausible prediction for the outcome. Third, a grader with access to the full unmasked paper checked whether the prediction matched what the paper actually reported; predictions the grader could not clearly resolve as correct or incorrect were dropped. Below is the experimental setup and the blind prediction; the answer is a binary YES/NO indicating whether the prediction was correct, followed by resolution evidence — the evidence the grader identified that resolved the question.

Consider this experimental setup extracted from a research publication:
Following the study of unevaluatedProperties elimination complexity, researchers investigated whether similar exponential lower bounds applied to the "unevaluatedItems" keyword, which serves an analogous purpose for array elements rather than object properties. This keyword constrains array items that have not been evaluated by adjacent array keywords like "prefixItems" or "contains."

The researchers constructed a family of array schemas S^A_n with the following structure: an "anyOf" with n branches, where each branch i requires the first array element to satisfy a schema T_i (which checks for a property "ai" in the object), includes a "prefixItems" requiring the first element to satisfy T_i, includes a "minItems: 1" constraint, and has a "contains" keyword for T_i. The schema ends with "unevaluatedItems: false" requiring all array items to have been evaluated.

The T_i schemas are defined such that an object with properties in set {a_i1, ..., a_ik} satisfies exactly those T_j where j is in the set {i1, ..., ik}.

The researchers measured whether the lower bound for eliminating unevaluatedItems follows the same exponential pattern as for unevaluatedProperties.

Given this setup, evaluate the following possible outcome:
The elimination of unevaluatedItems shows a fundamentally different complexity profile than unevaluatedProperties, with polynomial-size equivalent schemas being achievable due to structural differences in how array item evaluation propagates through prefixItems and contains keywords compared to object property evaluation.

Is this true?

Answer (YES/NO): NO